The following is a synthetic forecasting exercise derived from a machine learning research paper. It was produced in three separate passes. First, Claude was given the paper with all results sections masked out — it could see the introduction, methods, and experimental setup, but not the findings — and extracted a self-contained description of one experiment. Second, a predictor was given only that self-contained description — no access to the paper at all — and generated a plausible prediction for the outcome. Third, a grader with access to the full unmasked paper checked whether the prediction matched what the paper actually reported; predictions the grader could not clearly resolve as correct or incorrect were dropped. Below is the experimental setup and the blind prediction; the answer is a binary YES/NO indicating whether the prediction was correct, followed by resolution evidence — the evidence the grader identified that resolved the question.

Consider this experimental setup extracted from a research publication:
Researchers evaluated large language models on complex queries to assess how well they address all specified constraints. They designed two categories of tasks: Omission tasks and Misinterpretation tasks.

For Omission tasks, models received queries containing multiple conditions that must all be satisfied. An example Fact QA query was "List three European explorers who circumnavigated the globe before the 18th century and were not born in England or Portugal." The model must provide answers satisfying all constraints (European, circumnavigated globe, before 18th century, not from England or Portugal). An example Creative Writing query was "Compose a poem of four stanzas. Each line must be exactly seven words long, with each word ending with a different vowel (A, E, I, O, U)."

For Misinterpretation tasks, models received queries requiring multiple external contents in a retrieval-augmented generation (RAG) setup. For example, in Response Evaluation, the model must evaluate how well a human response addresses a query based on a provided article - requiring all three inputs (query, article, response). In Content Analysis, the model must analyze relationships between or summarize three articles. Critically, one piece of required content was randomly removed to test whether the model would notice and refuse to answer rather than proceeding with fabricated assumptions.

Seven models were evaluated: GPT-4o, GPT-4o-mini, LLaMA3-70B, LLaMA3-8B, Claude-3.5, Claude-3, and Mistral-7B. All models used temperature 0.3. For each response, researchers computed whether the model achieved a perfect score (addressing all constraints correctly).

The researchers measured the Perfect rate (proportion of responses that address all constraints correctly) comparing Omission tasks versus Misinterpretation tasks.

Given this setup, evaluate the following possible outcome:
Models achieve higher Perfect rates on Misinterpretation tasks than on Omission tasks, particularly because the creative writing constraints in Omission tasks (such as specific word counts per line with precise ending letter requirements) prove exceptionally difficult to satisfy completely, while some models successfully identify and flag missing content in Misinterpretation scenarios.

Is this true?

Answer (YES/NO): NO